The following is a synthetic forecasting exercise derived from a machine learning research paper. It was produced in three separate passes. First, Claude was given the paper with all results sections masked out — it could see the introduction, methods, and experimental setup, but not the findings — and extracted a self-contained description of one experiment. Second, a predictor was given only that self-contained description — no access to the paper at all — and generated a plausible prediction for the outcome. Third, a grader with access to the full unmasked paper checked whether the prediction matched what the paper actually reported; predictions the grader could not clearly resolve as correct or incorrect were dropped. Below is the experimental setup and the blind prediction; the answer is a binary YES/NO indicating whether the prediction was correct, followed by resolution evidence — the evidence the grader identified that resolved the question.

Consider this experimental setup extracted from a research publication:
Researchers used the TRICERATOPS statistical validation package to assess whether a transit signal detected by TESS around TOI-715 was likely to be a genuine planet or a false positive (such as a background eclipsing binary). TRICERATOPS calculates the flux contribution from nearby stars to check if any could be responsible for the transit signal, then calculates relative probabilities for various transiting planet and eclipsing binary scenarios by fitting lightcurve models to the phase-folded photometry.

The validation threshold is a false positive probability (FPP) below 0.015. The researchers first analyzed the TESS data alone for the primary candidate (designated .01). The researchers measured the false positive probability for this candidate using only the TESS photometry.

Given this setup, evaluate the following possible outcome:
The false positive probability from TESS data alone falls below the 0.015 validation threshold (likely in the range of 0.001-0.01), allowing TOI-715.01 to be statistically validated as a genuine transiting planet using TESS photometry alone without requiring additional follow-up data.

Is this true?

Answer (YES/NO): NO